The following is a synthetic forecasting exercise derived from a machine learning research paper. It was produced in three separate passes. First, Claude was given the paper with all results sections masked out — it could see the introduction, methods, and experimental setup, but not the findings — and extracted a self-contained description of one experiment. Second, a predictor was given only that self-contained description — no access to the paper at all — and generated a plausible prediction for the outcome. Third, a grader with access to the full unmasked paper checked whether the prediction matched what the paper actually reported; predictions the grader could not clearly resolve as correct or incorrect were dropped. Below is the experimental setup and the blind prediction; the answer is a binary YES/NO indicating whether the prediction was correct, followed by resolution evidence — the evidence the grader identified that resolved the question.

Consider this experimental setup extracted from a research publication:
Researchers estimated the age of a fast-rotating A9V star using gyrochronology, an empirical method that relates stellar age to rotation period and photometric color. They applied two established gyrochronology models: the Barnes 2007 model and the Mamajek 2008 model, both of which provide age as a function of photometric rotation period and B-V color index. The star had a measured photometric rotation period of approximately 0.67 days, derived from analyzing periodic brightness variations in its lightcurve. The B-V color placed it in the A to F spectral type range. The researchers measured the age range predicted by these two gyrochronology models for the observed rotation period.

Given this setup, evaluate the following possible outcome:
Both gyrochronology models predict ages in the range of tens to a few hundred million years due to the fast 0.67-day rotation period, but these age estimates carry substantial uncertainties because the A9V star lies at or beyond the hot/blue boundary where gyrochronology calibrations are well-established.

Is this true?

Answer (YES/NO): NO